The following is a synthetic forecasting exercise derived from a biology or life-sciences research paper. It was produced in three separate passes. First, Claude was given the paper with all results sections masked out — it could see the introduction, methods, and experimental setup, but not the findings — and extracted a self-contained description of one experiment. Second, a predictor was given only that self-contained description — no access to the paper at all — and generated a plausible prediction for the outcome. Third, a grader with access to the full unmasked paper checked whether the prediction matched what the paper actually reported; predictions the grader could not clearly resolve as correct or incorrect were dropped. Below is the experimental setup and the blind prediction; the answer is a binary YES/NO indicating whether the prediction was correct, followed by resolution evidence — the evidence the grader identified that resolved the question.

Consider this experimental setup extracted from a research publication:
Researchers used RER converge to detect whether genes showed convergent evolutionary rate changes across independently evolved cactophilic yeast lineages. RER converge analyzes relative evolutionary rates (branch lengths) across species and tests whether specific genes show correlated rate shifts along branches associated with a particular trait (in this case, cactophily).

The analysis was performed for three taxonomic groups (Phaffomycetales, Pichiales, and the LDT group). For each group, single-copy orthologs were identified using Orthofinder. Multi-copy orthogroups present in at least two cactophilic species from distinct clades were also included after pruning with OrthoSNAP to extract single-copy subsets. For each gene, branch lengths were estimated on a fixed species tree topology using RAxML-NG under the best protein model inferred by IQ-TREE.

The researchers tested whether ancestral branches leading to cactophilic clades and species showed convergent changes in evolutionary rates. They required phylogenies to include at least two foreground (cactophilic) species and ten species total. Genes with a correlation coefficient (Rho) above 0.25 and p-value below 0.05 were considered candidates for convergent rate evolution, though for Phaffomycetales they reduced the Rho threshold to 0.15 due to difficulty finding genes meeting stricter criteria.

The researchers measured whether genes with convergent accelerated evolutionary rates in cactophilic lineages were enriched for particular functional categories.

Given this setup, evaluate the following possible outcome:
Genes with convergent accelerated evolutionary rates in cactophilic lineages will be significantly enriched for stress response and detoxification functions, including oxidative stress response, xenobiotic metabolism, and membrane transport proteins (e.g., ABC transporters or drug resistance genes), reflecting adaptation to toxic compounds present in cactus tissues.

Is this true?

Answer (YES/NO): NO